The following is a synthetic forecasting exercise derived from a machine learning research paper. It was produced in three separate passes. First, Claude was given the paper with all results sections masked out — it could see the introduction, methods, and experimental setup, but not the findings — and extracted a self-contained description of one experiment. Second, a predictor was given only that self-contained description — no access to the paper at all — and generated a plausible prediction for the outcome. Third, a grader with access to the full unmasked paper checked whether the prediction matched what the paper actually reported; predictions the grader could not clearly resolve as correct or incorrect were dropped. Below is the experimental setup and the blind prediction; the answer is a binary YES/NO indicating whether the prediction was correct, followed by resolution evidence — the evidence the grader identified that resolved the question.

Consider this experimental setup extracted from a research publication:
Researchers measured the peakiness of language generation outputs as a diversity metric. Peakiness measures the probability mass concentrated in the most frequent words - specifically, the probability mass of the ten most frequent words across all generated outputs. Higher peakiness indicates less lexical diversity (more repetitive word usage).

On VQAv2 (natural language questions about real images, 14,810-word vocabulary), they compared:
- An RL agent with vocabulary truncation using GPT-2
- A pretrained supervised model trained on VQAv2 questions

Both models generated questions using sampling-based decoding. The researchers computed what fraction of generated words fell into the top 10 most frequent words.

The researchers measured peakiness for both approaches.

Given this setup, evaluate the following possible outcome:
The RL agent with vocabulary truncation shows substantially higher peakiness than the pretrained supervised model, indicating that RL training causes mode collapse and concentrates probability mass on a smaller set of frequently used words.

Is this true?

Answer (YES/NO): NO